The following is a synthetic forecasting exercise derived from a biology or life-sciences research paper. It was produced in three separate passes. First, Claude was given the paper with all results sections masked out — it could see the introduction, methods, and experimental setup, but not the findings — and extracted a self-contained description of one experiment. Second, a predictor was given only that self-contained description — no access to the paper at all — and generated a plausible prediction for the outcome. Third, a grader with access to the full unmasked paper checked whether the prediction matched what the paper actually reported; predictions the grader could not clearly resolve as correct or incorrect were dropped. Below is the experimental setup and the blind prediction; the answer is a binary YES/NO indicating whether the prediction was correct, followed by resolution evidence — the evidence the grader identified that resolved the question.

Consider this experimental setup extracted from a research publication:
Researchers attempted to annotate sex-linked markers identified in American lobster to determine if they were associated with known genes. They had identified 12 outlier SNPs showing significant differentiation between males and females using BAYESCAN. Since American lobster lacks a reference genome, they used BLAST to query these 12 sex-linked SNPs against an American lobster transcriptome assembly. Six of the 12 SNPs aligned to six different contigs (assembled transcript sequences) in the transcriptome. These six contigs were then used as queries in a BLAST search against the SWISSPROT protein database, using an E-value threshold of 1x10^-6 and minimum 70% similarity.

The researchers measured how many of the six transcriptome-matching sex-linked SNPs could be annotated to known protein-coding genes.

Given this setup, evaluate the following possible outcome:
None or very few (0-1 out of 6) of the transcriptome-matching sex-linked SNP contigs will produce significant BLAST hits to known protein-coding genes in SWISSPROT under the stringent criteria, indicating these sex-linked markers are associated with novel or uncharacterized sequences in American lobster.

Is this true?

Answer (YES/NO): NO